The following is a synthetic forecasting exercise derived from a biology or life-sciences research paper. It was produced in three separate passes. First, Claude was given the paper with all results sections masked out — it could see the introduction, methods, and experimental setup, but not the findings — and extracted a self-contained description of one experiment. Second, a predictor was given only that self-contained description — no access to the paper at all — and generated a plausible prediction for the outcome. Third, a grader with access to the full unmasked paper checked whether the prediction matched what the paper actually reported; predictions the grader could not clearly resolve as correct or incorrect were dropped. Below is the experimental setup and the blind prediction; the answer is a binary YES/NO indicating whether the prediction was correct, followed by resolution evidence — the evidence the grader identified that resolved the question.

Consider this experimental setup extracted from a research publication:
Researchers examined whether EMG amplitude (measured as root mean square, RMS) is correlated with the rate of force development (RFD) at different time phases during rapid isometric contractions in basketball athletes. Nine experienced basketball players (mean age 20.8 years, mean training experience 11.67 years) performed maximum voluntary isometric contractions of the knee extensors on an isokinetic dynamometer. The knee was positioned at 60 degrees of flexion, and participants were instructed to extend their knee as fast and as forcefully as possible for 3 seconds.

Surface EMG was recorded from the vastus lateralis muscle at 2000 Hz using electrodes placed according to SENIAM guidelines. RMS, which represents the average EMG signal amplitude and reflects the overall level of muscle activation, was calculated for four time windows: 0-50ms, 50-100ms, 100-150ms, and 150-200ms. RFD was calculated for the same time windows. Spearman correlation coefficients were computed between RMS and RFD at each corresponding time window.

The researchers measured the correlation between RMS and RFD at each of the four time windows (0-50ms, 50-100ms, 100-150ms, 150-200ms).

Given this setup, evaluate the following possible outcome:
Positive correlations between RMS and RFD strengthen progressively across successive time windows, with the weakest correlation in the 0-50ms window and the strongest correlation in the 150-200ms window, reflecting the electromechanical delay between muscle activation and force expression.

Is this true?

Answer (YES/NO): NO